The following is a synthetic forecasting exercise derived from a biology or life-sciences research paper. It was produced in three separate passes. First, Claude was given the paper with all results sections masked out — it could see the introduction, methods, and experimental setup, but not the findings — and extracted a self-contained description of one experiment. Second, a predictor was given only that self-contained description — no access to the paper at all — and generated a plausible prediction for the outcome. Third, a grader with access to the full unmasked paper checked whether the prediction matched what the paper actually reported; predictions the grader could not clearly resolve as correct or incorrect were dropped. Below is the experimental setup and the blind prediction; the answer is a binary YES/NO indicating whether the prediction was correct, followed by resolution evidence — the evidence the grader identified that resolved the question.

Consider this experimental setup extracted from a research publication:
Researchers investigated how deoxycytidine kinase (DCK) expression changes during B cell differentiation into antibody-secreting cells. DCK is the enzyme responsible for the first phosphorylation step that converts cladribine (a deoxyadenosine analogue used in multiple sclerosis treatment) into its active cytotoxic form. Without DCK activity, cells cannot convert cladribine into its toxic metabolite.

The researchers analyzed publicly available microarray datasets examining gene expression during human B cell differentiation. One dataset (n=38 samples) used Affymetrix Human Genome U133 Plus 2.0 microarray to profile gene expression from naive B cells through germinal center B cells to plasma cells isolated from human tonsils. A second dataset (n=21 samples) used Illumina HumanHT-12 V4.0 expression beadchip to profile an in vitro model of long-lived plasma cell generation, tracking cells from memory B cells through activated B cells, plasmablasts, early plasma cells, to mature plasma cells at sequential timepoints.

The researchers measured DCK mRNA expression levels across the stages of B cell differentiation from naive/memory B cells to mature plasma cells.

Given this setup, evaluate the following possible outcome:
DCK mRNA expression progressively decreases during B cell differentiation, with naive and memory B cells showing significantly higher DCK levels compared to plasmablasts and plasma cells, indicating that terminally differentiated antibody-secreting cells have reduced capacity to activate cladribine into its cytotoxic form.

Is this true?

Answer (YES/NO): YES